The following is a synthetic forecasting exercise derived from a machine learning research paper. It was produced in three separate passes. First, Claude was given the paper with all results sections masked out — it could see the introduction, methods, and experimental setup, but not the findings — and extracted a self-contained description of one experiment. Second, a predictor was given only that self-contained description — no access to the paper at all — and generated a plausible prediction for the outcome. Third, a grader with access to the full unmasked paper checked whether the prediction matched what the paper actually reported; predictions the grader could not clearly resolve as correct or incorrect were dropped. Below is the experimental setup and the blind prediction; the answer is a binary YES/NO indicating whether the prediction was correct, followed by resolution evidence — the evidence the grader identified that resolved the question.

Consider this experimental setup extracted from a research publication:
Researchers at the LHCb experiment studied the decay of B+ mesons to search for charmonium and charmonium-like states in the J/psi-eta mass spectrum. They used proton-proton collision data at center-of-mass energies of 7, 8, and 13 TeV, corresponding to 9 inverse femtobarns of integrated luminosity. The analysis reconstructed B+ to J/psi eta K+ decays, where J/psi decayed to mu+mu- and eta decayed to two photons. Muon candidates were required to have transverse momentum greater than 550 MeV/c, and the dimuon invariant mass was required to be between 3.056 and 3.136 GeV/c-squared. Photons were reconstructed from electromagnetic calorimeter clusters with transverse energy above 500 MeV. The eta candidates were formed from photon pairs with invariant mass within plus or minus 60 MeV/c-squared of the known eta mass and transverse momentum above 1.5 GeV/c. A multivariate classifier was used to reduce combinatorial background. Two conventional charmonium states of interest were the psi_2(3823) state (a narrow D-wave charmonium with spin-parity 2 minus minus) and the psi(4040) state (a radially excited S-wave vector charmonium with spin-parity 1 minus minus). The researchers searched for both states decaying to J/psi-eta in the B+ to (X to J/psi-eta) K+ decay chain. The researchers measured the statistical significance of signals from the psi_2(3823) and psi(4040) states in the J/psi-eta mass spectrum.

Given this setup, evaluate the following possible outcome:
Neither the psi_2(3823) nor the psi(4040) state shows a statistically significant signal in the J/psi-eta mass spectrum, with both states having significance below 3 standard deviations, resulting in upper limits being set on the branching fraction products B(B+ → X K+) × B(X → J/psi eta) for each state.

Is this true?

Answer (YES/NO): NO